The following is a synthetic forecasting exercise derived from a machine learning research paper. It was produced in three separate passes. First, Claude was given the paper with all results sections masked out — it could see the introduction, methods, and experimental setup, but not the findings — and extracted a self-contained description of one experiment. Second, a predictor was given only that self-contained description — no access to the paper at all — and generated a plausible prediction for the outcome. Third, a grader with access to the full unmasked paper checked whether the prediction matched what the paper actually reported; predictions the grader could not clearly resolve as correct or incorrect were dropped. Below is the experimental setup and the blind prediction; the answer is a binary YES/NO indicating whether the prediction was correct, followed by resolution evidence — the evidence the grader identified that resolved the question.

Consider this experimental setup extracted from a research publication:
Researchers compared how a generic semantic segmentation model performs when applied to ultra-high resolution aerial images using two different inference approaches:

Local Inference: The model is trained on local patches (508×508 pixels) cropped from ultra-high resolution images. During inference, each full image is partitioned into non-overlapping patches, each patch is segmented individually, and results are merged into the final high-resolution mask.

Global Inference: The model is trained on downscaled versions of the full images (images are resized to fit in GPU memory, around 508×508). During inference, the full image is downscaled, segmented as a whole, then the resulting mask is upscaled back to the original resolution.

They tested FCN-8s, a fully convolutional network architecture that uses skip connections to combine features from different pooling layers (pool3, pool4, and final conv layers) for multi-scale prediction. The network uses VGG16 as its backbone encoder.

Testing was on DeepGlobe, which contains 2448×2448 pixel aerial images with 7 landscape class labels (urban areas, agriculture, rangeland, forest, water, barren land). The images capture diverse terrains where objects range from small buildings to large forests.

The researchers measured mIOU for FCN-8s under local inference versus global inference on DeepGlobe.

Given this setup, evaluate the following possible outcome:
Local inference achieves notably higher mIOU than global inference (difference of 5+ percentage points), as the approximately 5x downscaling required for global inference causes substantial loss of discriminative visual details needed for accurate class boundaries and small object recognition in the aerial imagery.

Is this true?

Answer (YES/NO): NO